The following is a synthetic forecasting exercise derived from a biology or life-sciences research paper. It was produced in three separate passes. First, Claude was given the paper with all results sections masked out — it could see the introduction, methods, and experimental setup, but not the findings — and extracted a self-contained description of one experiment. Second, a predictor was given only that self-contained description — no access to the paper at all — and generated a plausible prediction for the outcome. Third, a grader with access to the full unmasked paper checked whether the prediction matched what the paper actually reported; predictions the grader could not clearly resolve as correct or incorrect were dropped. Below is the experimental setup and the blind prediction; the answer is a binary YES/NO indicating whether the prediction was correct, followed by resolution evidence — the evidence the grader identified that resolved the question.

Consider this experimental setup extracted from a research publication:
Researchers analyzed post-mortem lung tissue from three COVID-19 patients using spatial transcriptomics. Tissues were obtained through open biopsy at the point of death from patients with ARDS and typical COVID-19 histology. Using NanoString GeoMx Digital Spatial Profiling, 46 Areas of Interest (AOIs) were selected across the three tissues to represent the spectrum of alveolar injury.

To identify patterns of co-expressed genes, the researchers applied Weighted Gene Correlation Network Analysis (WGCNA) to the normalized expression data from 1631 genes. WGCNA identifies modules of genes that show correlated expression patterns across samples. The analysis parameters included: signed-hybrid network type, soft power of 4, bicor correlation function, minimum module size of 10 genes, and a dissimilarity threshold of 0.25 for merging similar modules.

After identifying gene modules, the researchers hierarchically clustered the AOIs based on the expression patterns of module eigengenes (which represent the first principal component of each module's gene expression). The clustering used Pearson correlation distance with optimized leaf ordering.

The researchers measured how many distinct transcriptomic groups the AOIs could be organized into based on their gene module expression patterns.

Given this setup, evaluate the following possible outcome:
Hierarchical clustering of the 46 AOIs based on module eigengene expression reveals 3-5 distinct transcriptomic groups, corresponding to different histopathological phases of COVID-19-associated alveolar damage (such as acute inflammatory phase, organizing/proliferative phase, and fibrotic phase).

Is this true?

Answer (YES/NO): NO